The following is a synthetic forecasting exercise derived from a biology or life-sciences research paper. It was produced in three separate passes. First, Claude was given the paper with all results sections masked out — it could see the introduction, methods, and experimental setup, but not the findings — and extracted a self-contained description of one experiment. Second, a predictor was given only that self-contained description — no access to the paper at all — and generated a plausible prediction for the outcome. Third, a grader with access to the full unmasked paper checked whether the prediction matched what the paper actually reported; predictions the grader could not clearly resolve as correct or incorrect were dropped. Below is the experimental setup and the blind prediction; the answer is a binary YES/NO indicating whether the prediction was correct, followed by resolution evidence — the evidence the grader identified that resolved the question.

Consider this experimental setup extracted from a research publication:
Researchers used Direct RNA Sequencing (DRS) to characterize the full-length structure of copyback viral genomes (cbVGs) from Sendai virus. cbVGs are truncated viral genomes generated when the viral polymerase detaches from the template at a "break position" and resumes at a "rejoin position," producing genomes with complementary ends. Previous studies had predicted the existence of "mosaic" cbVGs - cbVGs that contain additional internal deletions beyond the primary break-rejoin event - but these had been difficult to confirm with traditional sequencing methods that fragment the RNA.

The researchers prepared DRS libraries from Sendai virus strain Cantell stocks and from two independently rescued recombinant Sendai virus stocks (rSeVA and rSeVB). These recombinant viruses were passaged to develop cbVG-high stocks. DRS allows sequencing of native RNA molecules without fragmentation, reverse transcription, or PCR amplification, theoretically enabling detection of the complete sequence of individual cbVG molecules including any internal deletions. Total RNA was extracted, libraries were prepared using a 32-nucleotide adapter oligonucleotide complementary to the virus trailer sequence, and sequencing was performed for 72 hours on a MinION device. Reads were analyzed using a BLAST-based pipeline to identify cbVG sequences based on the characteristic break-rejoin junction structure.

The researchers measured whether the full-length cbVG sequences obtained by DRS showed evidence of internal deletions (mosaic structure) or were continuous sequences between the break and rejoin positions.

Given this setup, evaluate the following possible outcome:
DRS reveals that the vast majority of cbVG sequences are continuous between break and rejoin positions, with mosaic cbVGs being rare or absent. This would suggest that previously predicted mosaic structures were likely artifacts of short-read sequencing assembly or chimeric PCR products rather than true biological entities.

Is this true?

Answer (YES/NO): YES